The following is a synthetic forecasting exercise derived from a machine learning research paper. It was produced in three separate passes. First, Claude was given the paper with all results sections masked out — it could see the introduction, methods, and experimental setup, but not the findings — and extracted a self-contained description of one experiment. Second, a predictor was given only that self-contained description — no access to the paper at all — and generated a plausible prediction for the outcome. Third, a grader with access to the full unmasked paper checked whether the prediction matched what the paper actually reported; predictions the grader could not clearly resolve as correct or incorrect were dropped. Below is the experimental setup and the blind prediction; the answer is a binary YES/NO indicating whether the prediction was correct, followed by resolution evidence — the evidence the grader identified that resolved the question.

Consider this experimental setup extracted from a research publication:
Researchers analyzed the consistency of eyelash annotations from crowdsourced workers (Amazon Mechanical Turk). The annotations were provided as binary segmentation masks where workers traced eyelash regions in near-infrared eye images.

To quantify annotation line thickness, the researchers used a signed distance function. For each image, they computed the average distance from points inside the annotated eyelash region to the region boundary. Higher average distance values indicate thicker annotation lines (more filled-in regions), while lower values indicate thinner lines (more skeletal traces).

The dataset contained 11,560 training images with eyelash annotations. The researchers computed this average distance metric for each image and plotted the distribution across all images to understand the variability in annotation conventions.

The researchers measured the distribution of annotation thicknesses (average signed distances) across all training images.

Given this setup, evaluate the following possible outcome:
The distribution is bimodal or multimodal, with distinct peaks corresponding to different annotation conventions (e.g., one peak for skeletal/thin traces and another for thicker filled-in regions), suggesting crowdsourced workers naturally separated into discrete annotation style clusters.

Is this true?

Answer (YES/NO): YES